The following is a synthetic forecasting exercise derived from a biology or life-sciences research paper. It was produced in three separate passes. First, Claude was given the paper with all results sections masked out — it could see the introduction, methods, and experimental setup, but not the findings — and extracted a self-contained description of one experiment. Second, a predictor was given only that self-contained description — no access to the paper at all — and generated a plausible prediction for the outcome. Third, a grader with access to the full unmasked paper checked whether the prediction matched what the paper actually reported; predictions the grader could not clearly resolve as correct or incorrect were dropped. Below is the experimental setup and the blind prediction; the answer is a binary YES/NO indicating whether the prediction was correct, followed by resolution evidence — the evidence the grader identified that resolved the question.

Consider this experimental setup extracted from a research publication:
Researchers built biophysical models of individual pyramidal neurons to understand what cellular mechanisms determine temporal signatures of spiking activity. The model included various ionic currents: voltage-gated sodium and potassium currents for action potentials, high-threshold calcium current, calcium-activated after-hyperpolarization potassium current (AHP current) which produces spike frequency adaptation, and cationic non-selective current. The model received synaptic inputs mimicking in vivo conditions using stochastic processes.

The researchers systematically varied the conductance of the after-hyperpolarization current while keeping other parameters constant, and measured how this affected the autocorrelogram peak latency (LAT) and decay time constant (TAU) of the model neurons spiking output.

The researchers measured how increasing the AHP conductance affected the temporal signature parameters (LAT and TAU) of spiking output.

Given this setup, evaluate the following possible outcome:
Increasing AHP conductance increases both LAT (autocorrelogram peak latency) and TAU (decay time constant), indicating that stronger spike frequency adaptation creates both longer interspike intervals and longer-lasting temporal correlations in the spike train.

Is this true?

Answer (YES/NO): NO